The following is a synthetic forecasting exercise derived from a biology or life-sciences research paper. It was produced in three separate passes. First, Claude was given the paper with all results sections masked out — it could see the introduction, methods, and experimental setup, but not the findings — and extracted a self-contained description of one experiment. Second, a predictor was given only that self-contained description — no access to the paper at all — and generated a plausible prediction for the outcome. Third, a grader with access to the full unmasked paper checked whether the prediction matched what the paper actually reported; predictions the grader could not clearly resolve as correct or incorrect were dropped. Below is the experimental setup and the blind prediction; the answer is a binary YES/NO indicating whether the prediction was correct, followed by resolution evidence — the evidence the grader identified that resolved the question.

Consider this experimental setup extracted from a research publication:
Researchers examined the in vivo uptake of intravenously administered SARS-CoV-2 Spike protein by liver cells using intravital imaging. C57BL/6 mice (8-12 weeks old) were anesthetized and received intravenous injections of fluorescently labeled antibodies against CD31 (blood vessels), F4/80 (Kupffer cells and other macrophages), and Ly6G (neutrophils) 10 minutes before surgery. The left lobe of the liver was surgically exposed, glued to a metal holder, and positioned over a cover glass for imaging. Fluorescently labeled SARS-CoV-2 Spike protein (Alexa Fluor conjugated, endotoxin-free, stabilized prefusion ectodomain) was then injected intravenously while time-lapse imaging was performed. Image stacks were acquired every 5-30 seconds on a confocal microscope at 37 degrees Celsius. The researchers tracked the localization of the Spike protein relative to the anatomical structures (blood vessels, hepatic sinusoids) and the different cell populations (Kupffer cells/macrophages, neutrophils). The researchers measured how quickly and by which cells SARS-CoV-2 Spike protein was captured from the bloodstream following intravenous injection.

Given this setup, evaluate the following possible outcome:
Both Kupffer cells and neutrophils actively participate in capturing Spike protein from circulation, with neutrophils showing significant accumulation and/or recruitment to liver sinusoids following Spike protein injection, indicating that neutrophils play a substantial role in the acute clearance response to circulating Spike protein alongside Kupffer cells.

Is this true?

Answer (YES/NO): NO